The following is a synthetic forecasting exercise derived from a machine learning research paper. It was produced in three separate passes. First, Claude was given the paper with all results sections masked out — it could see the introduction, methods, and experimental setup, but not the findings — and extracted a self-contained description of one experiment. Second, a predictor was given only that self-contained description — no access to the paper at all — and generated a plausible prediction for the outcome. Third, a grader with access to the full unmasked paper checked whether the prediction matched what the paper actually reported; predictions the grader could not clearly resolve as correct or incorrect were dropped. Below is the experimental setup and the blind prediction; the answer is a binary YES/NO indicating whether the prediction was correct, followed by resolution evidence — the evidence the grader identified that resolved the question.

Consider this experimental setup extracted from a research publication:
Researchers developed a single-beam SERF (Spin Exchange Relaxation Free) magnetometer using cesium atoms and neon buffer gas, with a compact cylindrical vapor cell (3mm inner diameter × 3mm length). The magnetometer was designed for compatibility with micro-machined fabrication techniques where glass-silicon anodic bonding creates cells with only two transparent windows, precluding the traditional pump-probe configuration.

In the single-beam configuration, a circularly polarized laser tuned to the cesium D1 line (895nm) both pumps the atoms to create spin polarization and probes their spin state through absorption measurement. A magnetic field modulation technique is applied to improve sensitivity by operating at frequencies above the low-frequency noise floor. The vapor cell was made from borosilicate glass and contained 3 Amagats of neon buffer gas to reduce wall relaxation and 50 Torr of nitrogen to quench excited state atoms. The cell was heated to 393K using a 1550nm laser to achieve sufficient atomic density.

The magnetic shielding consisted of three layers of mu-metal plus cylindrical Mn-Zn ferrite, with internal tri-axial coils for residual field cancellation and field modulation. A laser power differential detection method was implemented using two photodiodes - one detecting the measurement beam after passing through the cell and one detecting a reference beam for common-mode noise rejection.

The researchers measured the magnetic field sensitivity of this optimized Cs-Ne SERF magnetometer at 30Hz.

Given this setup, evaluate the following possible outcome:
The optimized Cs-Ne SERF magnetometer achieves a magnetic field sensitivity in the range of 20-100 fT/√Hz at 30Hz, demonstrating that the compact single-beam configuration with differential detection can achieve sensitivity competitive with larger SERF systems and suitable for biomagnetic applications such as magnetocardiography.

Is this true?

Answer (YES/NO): YES